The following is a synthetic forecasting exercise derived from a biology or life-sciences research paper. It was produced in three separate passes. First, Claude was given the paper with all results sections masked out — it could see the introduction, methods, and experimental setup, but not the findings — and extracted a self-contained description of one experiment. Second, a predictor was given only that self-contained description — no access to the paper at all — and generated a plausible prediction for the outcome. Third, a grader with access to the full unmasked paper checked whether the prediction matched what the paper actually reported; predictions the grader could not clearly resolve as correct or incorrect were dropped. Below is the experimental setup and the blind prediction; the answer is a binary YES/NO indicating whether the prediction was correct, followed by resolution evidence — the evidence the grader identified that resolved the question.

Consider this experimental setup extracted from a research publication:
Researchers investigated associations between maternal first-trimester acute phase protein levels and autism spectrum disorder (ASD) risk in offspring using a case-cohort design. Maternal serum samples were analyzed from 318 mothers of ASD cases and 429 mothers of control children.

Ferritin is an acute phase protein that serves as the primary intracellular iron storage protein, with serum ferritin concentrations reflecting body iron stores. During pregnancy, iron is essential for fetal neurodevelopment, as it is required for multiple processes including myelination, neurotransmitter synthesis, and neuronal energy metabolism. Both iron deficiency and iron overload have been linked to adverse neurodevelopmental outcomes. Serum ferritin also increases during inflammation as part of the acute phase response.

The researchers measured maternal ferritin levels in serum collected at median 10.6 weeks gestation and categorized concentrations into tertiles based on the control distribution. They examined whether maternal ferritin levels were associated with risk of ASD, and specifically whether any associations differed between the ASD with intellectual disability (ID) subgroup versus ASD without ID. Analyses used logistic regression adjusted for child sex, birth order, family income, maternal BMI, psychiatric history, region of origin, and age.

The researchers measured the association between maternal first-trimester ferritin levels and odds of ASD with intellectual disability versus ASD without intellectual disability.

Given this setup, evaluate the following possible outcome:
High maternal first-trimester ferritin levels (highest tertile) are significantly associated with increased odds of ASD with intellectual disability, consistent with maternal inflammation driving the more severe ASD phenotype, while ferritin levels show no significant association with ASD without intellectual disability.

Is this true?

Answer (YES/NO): YES